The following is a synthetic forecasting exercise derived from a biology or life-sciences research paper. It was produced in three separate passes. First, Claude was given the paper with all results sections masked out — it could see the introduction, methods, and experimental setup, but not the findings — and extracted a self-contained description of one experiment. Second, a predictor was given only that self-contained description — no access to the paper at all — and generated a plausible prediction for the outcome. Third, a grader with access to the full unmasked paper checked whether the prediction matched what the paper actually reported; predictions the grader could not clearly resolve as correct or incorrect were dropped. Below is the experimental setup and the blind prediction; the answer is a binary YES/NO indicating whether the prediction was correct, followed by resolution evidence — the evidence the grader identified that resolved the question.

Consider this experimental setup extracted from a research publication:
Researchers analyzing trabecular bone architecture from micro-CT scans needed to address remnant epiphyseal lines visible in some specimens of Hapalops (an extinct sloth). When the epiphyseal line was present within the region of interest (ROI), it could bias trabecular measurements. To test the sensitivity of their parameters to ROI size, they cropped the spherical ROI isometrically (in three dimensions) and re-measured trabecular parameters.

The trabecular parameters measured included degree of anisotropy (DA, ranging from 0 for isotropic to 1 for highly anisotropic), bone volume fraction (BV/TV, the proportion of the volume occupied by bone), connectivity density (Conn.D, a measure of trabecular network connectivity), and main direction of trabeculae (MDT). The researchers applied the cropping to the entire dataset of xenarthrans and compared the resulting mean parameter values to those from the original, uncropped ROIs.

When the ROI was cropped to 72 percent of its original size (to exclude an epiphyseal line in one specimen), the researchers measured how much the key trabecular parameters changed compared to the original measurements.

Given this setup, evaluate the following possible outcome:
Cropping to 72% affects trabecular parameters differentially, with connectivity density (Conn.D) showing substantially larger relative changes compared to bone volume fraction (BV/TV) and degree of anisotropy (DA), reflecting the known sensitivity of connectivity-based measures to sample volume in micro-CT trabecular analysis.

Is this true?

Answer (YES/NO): NO